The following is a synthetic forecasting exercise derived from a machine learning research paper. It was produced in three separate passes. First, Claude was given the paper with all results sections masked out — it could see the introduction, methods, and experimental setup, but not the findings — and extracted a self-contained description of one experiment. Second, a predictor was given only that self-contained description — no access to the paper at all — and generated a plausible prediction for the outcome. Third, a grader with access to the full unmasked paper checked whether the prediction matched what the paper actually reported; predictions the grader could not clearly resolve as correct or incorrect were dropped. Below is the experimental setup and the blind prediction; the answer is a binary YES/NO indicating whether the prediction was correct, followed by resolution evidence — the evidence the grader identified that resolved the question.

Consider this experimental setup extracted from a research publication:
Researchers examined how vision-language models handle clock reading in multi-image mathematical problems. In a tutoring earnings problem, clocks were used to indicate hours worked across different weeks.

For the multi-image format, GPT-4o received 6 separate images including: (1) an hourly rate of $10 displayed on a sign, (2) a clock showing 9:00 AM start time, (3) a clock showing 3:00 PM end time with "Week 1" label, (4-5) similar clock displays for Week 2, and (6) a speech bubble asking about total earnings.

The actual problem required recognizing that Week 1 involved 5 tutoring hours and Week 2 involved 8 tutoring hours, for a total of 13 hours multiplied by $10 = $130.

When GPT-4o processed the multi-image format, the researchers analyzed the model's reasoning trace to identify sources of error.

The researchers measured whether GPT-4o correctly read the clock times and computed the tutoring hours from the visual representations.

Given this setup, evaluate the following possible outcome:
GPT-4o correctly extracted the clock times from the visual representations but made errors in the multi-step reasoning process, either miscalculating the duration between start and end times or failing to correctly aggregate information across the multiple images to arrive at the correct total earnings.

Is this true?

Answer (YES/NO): NO